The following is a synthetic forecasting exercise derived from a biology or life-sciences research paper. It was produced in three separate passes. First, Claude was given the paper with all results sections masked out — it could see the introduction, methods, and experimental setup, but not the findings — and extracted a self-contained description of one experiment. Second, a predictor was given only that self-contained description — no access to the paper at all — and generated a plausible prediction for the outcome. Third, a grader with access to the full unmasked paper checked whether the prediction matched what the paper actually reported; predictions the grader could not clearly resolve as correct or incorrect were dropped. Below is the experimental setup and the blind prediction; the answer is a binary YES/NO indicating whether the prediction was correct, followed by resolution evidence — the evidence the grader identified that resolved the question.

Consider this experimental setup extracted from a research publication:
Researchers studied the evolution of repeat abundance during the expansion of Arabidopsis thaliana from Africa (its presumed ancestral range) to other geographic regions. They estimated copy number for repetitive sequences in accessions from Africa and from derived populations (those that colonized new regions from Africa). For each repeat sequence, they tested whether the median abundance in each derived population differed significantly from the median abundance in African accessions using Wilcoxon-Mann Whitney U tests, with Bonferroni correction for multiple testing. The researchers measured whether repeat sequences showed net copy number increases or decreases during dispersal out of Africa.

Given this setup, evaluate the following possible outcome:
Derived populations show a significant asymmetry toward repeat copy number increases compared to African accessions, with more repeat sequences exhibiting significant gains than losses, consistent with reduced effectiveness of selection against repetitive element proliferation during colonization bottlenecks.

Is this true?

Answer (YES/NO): YES